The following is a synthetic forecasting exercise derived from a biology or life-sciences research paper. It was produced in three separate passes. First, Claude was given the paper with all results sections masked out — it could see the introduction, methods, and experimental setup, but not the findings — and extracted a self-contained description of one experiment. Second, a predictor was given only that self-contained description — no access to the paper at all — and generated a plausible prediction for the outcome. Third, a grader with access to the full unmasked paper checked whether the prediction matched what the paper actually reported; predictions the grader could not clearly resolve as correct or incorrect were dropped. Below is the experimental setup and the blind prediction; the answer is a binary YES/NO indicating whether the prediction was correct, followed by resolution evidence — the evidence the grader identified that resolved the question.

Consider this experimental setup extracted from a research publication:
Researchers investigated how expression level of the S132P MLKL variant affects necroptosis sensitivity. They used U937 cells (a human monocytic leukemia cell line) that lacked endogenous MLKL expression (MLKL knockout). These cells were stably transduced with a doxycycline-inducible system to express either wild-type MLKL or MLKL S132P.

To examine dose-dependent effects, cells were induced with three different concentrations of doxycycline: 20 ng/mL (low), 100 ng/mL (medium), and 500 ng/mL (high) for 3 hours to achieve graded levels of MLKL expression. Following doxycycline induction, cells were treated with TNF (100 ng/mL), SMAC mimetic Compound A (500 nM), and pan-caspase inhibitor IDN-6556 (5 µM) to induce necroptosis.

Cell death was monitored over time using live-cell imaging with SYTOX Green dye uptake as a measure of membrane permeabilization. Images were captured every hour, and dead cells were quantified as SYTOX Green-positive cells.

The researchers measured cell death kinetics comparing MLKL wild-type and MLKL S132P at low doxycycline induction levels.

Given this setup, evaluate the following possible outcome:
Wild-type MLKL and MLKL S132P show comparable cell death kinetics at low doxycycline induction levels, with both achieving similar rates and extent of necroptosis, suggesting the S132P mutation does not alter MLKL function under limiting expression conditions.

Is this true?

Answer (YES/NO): YES